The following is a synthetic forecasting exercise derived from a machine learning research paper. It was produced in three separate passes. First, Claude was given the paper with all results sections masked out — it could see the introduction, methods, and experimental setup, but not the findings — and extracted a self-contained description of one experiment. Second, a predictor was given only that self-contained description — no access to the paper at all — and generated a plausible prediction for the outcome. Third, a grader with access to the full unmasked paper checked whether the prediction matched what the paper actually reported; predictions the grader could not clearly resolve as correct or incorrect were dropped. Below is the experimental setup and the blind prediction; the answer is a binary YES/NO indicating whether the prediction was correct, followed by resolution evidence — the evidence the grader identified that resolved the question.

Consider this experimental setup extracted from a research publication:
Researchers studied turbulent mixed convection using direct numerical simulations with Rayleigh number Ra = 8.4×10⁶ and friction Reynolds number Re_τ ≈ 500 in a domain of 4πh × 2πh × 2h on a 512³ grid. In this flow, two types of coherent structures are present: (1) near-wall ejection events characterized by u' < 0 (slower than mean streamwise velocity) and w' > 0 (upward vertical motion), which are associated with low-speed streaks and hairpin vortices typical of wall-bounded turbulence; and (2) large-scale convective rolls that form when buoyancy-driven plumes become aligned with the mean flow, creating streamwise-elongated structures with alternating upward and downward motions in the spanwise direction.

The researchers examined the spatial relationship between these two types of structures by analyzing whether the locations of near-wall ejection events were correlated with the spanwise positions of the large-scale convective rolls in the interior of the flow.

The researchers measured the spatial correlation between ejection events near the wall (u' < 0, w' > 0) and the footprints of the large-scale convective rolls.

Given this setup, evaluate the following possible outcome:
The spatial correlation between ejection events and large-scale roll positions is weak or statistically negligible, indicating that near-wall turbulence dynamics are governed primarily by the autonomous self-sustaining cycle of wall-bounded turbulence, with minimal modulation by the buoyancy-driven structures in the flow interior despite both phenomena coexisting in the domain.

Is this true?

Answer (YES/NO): NO